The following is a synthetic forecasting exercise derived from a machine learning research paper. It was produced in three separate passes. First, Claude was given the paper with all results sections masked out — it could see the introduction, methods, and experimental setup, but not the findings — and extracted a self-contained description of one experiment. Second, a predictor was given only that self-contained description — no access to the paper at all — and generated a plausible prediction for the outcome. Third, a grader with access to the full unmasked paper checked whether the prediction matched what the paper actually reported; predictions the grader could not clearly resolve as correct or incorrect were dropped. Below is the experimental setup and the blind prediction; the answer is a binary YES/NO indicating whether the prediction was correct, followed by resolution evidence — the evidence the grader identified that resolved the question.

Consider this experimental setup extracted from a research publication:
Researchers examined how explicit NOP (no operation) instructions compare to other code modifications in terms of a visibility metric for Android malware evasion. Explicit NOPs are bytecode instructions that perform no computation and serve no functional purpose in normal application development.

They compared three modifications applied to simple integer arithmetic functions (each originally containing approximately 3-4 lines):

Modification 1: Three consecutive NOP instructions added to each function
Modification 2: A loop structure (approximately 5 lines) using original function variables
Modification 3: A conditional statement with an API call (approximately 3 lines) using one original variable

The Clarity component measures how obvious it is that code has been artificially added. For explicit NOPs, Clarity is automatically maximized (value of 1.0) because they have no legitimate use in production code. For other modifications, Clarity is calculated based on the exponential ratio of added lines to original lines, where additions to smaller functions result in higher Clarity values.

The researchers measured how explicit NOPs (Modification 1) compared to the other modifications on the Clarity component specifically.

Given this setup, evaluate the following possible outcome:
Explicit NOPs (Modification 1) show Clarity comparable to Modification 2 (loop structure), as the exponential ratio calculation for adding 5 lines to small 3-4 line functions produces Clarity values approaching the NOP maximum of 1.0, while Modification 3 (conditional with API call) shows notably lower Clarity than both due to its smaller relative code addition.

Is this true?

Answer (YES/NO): YES